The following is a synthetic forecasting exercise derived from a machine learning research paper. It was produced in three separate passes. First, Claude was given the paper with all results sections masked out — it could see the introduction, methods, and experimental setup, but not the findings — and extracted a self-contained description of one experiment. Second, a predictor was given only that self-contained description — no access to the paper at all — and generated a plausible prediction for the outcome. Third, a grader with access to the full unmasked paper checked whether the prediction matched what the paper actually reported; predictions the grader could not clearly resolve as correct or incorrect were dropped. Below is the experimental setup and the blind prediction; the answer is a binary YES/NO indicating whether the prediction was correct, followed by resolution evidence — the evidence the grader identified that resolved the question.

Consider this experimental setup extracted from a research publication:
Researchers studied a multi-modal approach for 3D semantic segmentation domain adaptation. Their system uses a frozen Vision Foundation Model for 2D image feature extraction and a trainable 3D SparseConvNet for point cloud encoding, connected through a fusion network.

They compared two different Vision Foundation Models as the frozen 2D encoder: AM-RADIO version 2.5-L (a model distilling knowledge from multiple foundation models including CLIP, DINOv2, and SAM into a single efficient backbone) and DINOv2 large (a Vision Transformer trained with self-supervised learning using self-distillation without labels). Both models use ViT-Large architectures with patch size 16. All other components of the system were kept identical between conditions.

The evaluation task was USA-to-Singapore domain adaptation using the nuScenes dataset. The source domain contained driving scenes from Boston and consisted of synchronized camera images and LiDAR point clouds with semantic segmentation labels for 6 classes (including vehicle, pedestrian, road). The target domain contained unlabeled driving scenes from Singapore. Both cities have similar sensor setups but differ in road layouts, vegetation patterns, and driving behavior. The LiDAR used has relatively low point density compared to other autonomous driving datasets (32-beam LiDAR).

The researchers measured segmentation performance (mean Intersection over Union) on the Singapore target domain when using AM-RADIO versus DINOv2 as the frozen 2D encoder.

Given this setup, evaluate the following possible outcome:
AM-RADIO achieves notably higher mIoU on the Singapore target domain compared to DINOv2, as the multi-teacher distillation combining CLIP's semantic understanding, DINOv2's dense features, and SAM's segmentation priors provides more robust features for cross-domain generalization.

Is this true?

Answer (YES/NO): NO